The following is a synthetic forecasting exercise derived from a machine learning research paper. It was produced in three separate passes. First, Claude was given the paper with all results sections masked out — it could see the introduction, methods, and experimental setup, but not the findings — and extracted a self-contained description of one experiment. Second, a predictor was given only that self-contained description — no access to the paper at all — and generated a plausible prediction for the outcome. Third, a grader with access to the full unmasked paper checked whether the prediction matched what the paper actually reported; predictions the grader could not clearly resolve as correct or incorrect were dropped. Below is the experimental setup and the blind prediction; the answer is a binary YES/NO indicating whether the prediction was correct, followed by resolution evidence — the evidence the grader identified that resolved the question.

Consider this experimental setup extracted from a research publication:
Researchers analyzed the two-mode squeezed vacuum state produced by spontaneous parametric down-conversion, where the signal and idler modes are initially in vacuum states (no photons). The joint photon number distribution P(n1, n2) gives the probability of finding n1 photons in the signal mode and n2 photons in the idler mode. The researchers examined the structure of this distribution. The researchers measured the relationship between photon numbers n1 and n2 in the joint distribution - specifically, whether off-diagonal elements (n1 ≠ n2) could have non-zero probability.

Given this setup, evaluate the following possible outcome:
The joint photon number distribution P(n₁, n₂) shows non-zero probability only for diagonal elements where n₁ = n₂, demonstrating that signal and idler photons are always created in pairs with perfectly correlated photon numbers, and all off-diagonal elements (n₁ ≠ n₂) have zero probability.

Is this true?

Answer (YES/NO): YES